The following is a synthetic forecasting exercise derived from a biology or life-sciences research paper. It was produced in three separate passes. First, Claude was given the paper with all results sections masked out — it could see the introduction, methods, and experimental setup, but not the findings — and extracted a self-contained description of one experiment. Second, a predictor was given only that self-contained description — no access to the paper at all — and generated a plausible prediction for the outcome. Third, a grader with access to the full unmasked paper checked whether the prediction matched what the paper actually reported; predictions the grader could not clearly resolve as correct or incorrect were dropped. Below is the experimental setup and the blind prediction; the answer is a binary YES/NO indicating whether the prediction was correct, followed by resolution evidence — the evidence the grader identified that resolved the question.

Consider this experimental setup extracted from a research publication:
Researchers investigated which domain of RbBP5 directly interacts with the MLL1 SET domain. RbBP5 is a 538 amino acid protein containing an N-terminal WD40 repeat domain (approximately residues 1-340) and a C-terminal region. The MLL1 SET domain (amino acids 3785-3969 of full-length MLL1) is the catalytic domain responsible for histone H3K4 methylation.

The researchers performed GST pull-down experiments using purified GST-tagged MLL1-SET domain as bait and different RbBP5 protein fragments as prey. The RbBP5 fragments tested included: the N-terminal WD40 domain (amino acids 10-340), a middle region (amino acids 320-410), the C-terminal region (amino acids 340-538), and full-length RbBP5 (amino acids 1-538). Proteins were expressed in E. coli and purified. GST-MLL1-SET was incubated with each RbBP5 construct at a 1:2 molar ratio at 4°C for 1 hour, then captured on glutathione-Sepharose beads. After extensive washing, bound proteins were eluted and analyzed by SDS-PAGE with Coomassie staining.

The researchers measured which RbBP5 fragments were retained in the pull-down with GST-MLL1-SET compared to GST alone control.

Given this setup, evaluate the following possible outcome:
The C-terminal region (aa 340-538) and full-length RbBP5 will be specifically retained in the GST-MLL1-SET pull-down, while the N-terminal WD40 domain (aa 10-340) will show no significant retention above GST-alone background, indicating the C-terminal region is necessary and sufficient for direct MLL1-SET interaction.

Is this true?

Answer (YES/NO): NO